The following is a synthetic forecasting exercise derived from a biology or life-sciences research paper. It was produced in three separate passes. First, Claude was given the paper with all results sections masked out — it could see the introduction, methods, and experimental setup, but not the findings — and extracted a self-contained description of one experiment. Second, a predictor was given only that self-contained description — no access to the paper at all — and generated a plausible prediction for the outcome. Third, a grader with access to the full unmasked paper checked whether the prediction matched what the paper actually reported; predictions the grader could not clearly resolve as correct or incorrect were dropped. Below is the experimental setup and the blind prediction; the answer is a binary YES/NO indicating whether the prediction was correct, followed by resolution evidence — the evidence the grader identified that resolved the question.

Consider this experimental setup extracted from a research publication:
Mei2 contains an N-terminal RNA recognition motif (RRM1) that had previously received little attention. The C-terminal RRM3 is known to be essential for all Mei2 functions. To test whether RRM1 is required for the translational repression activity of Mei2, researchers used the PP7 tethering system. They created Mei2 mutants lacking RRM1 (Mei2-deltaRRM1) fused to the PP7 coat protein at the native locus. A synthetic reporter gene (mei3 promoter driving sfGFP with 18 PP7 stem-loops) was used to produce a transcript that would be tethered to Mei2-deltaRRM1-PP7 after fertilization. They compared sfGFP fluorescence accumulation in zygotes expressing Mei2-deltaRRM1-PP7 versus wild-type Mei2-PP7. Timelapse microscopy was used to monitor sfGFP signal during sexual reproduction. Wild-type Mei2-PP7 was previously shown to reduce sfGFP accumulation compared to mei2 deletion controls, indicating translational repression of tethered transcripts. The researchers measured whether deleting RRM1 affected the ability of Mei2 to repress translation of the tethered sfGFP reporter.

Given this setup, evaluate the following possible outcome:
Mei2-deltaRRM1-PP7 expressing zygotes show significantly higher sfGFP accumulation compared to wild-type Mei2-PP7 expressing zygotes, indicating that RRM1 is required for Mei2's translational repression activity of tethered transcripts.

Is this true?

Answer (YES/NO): NO